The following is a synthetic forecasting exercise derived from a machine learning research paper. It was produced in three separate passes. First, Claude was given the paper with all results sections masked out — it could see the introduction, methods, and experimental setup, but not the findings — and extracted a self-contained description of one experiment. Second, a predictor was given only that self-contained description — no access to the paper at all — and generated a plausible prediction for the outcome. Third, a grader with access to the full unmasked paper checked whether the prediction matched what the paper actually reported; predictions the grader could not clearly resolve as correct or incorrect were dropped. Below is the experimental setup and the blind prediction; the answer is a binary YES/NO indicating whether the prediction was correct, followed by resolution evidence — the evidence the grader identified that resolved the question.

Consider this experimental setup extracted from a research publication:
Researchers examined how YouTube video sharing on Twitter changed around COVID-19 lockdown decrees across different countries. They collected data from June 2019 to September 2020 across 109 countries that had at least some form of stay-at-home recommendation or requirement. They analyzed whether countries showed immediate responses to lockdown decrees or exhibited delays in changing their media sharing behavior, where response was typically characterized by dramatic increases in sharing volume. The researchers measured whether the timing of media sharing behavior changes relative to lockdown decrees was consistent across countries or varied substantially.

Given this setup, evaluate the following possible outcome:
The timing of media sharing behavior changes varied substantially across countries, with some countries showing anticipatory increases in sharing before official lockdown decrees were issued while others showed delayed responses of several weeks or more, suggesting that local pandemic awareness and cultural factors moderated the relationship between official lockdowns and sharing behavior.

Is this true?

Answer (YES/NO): YES